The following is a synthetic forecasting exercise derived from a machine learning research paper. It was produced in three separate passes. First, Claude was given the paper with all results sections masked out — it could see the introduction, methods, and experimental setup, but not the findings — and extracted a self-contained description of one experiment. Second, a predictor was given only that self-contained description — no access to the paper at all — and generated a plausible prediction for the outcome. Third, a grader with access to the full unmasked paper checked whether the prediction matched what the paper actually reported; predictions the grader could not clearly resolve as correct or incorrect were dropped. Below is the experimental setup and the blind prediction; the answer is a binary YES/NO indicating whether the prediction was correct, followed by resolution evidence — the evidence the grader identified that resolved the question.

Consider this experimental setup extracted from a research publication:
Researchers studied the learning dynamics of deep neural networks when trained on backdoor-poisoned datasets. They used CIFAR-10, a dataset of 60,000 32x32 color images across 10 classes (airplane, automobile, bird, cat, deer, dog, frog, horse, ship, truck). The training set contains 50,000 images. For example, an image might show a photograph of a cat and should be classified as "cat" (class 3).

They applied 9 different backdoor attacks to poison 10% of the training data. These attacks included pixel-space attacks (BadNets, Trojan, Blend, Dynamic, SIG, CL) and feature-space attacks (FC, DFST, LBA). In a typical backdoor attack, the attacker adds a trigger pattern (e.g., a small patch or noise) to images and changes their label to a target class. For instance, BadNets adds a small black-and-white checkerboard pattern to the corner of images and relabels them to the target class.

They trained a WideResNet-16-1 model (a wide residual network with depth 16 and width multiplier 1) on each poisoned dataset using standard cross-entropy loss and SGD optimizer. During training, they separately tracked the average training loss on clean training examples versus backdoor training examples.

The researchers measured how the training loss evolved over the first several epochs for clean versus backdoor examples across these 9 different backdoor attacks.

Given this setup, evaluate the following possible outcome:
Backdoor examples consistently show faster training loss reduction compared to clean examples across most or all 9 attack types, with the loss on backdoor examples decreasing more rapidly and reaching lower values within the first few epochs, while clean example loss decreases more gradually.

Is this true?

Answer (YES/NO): YES